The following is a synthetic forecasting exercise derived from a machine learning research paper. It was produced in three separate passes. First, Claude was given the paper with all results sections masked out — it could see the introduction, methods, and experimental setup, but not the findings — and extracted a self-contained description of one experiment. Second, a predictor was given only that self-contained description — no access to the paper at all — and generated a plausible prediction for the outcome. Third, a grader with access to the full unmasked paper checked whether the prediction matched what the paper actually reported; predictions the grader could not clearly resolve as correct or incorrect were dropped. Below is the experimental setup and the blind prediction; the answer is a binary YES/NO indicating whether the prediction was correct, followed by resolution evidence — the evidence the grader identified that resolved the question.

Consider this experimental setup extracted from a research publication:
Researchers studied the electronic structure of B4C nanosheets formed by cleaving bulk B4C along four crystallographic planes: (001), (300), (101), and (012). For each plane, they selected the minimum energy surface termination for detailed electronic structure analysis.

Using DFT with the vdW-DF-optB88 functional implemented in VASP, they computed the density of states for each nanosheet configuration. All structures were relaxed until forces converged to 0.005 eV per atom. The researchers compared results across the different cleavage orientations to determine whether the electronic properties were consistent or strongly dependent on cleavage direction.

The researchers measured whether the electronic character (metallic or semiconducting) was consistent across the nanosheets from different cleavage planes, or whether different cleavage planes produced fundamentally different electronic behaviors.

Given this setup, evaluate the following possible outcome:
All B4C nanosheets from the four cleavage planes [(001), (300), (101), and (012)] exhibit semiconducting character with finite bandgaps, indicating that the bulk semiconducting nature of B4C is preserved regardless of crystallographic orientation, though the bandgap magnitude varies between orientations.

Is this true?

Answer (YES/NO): NO